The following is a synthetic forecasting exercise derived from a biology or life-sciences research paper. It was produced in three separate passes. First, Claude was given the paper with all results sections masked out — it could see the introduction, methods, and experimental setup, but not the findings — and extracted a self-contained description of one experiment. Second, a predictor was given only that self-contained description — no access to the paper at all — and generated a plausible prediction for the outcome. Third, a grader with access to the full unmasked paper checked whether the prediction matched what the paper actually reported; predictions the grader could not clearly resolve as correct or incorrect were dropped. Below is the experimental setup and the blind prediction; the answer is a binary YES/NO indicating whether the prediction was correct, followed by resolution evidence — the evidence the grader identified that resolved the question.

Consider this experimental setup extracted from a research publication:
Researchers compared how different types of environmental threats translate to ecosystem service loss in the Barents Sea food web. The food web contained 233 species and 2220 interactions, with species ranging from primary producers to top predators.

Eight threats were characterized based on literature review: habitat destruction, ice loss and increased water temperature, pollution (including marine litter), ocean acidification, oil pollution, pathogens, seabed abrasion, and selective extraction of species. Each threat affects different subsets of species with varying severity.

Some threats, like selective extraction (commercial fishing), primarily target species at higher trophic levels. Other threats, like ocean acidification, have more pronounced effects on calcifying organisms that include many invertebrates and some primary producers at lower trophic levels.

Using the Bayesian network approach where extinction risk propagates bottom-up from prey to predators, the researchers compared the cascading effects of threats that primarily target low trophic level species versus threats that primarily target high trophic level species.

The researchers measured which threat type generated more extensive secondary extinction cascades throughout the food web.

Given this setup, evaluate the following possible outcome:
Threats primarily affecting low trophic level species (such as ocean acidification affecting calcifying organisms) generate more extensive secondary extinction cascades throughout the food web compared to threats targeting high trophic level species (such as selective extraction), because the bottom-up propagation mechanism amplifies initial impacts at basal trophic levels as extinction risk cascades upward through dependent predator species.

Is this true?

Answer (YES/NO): YES